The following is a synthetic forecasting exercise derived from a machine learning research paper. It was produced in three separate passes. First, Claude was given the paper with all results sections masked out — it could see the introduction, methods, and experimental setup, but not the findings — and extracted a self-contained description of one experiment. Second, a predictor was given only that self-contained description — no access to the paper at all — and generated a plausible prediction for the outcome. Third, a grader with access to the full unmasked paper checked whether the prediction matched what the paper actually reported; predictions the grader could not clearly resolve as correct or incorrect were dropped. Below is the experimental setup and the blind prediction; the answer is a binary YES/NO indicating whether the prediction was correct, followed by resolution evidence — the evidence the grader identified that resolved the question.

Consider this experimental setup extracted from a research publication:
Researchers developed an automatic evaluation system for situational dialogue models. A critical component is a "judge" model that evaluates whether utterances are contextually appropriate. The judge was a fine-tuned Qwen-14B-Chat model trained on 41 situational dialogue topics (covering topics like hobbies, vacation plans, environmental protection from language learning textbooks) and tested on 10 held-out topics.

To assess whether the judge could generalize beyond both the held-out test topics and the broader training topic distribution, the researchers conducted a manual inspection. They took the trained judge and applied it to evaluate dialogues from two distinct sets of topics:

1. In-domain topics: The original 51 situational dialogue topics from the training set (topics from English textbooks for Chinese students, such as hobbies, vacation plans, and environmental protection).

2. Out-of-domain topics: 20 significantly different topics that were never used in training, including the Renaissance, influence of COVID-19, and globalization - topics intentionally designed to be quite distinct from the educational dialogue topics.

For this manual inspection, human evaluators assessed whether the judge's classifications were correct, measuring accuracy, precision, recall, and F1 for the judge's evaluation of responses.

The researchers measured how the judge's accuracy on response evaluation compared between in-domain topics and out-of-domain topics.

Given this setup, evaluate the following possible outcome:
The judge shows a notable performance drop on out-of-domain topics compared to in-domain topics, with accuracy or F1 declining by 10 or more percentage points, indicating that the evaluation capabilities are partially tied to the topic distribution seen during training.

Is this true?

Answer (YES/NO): NO